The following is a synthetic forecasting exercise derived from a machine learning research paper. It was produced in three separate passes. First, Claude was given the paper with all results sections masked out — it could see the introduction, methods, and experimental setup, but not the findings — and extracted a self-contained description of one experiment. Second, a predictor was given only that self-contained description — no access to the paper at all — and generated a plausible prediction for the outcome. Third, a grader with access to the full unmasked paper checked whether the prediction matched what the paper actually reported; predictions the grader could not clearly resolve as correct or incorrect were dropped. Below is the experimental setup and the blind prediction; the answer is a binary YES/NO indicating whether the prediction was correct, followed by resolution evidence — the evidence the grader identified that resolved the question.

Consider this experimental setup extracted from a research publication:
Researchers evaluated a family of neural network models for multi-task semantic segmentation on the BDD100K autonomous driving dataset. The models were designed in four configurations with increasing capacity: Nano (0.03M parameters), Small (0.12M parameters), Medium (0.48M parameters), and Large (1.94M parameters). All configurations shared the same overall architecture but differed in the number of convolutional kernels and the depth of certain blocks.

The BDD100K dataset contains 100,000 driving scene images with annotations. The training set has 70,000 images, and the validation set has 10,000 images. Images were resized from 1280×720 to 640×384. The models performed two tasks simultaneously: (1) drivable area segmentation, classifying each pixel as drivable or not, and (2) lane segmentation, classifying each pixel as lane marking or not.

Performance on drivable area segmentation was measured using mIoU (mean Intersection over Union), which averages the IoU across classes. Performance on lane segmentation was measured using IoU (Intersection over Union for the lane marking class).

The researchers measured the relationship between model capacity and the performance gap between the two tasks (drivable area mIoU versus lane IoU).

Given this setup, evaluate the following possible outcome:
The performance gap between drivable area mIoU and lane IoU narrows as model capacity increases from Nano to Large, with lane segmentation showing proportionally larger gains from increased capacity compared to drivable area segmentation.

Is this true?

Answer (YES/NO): YES